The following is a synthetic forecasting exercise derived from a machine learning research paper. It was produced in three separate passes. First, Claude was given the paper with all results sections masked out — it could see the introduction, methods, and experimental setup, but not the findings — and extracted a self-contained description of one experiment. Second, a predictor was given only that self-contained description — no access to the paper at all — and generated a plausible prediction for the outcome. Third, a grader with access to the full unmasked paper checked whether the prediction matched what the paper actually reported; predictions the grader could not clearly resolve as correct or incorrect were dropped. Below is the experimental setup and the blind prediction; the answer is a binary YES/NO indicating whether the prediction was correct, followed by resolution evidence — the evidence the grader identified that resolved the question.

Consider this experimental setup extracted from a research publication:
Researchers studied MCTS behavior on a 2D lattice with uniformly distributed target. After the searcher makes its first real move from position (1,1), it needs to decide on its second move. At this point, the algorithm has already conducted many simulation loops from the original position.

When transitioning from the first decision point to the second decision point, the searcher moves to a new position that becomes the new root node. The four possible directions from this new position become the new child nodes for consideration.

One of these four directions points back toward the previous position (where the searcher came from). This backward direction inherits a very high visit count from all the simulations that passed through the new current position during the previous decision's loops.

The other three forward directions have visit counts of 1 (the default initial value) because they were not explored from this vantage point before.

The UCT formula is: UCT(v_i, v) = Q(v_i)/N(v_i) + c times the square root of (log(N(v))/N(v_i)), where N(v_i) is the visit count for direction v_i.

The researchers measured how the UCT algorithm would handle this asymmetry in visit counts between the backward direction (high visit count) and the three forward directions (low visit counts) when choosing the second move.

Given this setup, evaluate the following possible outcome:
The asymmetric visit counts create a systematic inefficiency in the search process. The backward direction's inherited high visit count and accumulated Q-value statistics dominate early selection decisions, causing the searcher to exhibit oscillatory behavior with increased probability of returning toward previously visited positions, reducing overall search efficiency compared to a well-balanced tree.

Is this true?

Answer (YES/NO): NO